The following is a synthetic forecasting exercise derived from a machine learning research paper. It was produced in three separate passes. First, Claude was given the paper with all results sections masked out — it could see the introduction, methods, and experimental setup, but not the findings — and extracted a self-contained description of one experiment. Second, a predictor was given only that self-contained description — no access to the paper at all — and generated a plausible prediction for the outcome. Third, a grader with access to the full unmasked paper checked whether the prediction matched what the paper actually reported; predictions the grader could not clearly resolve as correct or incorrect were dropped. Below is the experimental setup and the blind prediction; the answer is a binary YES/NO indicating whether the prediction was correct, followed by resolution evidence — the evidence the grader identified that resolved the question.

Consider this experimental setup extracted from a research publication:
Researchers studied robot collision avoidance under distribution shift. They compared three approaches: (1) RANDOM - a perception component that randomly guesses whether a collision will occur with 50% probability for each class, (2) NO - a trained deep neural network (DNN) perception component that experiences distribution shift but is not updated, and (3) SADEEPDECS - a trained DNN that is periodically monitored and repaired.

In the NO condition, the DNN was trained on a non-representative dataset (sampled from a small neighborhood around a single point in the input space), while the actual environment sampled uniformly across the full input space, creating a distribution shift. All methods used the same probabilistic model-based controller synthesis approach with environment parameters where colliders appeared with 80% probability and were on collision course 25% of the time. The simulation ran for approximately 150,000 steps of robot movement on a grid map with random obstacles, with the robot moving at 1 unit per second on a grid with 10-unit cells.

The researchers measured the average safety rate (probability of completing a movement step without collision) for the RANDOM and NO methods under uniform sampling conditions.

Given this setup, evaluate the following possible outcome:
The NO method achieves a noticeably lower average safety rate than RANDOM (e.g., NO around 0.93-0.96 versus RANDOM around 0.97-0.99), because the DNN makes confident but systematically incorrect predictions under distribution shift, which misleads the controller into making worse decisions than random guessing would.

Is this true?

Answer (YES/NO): NO